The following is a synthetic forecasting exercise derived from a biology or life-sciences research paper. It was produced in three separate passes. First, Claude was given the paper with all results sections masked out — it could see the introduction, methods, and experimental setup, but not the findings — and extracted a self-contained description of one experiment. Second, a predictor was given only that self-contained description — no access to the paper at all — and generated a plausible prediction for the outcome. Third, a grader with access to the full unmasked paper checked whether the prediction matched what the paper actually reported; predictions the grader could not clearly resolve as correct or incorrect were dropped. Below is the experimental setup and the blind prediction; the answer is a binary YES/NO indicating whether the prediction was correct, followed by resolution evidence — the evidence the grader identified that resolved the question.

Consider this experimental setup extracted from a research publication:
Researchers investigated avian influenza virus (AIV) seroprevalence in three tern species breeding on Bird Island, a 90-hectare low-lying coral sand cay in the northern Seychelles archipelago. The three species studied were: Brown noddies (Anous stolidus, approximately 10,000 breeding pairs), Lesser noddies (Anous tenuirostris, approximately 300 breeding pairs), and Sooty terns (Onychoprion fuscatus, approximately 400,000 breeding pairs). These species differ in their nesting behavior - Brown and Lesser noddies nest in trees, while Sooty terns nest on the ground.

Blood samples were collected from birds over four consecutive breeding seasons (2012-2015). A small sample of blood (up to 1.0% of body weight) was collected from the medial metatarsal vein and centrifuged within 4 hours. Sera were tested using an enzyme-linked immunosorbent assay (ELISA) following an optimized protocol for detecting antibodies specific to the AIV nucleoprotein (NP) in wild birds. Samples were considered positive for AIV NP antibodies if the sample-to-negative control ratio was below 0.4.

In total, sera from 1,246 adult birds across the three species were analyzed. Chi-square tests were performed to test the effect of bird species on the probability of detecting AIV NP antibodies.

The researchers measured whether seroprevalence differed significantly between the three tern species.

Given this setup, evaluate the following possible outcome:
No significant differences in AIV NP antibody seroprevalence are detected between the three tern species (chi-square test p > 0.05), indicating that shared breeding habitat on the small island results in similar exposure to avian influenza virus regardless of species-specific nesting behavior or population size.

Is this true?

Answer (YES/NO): NO